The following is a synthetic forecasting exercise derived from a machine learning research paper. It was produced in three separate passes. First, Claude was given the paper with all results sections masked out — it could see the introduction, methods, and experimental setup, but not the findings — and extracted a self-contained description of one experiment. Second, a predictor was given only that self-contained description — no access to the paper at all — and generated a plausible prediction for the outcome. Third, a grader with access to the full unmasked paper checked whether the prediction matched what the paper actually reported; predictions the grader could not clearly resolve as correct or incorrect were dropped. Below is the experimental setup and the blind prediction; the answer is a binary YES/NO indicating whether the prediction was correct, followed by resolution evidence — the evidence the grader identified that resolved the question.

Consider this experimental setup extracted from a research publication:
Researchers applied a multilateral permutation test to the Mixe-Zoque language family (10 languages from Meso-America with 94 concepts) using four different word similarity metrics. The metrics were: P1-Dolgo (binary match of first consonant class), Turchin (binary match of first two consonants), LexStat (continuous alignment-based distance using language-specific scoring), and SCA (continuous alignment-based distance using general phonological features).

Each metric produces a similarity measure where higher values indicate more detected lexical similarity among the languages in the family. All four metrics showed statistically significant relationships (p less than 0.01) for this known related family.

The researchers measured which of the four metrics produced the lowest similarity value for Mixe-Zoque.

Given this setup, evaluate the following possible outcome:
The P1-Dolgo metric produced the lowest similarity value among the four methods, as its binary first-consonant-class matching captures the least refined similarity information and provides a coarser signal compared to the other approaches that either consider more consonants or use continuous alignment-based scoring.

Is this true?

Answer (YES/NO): NO